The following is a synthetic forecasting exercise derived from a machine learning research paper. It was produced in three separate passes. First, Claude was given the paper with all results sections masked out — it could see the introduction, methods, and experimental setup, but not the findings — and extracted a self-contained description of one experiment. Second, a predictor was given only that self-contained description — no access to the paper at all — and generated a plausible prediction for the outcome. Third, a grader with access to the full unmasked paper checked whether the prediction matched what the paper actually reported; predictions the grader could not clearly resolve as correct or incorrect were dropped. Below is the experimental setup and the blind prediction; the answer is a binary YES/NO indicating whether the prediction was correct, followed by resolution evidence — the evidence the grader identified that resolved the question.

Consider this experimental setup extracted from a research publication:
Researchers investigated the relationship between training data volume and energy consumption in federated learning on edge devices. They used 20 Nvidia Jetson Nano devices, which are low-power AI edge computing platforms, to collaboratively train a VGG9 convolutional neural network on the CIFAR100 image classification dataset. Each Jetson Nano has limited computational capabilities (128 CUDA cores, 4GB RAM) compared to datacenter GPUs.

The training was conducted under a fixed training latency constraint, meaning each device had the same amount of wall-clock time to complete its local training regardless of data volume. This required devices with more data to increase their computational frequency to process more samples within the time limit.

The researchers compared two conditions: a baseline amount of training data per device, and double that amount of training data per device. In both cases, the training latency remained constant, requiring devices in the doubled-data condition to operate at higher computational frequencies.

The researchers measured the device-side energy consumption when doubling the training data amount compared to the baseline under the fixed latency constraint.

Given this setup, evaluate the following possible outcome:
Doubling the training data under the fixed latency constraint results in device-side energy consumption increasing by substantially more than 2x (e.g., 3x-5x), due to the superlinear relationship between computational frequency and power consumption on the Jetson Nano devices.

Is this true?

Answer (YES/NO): YES